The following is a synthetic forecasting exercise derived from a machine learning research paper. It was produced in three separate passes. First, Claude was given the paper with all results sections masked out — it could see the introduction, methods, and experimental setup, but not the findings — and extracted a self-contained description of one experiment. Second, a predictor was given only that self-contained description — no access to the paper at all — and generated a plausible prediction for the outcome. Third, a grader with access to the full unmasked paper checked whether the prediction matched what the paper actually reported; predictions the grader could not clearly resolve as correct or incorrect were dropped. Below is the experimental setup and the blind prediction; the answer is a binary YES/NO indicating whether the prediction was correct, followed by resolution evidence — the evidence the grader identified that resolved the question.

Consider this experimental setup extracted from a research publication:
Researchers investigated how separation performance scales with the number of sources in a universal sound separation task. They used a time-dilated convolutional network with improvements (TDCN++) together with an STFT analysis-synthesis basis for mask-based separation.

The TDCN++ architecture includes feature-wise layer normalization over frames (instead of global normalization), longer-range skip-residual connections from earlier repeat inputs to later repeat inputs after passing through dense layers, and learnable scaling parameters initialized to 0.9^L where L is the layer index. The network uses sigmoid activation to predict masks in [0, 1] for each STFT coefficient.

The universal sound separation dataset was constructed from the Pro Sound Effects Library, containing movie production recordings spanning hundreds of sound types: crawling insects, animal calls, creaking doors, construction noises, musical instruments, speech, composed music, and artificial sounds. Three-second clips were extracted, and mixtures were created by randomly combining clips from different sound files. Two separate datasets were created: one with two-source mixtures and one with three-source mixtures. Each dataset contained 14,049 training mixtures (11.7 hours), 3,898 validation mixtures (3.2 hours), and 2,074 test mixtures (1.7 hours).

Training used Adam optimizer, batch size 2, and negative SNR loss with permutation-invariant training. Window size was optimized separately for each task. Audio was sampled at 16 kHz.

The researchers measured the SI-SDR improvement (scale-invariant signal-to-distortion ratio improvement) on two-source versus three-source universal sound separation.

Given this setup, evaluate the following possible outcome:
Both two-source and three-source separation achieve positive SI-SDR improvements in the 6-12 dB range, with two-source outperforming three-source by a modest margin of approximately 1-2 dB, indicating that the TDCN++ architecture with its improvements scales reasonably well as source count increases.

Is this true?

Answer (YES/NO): NO